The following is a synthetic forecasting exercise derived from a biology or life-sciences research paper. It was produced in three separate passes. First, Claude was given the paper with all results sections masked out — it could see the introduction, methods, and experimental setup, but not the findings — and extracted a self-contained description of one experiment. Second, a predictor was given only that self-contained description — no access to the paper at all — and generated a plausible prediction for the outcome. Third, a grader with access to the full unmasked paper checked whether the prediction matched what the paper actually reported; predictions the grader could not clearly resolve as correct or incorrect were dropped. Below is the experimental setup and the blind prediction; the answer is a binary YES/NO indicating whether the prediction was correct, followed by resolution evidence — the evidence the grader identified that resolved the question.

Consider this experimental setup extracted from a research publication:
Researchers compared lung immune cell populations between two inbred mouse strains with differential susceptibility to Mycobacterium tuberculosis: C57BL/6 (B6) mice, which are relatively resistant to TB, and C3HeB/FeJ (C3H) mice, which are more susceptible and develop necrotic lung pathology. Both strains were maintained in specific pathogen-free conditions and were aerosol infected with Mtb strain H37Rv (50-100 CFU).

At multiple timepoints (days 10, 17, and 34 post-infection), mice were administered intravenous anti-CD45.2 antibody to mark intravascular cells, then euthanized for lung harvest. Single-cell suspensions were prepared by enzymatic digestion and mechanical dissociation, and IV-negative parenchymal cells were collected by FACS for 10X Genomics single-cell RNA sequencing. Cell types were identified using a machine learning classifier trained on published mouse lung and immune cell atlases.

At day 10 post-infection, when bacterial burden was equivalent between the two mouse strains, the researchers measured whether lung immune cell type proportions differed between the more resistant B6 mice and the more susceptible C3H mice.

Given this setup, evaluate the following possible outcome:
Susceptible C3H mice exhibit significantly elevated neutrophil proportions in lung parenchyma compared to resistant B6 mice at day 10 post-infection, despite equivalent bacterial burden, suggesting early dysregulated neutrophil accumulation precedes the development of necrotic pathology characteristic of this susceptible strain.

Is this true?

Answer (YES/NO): NO